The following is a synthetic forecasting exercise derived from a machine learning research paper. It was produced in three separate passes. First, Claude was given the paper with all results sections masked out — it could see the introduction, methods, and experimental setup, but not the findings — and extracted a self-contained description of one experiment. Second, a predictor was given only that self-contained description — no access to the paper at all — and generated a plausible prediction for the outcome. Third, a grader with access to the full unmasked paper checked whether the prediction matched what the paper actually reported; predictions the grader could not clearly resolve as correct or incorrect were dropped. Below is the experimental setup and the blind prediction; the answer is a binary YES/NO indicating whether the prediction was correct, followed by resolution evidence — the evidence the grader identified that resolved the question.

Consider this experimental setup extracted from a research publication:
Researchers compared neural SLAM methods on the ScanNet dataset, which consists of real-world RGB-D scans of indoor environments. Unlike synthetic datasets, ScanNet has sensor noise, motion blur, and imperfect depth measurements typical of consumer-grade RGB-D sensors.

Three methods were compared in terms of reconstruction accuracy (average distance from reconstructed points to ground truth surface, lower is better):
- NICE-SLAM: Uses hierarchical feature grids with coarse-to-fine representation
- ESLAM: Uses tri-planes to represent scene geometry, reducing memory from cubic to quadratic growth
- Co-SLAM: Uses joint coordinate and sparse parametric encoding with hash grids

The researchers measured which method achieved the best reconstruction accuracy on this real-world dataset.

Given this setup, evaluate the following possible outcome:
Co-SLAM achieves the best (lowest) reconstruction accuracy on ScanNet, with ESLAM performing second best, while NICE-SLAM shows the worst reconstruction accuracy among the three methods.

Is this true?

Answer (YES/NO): NO